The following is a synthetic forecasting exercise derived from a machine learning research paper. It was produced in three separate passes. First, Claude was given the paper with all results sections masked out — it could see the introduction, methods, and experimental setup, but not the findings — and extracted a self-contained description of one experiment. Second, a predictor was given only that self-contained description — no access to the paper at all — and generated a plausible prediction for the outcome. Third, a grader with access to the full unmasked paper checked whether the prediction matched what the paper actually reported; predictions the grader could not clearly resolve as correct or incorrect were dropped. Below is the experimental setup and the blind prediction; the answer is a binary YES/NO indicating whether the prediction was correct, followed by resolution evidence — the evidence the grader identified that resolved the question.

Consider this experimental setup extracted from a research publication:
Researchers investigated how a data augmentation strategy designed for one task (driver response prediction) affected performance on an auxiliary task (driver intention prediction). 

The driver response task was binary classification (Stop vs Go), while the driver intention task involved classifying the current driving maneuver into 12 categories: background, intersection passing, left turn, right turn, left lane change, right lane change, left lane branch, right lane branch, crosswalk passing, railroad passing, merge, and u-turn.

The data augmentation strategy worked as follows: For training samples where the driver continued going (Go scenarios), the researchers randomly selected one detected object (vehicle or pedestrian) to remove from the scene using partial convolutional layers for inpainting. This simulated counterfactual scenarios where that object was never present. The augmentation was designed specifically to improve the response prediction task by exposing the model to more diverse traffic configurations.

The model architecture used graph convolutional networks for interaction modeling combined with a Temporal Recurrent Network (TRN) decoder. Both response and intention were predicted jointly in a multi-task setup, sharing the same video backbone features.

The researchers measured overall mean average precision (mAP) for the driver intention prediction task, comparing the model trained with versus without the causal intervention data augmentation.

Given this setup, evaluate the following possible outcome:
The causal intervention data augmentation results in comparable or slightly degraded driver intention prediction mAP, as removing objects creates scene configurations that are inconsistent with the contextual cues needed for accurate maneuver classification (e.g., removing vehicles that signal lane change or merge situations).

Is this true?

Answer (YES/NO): YES